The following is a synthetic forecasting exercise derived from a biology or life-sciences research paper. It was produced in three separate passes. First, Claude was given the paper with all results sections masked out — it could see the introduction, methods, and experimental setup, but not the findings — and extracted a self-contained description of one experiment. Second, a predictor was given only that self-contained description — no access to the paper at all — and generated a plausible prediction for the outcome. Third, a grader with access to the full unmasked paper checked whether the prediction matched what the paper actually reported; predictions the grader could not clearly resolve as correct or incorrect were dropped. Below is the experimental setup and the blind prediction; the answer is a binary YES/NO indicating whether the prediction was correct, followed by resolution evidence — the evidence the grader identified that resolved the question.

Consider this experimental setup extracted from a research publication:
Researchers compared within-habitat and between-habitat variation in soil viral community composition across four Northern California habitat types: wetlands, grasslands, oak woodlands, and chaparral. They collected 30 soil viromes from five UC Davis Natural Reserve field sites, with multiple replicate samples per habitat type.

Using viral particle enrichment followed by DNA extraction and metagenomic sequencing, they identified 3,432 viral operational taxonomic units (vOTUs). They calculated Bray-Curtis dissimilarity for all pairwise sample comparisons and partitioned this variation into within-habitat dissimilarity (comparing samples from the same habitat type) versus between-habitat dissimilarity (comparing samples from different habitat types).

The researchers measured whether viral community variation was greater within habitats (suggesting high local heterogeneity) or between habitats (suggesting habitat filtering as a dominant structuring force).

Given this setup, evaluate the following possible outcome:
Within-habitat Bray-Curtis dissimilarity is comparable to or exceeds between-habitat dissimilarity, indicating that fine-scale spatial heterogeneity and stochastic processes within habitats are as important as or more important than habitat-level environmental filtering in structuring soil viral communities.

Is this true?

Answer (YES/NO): NO